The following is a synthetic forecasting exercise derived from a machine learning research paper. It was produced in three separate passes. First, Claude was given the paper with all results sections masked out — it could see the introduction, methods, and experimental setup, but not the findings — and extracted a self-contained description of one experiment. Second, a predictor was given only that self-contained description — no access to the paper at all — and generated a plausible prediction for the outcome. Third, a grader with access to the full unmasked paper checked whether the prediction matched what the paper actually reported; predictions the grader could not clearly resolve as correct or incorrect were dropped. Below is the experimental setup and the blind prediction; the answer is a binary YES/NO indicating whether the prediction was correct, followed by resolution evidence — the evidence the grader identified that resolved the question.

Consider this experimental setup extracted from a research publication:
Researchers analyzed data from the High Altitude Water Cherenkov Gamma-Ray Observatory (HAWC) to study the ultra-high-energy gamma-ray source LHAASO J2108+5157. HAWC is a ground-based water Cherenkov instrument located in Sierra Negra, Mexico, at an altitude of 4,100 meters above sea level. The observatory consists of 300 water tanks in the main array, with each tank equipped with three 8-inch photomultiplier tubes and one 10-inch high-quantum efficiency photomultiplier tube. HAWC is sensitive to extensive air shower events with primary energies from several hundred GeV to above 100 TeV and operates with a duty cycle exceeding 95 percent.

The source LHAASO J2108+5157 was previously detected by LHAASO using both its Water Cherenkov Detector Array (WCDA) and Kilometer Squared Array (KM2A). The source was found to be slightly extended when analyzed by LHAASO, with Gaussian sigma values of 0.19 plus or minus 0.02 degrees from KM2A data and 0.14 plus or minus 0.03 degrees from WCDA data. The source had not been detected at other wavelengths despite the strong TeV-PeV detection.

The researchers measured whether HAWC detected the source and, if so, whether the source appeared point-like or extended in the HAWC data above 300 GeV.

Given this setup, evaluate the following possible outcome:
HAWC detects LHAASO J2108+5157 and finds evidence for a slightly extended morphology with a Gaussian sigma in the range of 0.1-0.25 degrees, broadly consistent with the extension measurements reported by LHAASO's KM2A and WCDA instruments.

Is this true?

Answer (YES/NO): YES